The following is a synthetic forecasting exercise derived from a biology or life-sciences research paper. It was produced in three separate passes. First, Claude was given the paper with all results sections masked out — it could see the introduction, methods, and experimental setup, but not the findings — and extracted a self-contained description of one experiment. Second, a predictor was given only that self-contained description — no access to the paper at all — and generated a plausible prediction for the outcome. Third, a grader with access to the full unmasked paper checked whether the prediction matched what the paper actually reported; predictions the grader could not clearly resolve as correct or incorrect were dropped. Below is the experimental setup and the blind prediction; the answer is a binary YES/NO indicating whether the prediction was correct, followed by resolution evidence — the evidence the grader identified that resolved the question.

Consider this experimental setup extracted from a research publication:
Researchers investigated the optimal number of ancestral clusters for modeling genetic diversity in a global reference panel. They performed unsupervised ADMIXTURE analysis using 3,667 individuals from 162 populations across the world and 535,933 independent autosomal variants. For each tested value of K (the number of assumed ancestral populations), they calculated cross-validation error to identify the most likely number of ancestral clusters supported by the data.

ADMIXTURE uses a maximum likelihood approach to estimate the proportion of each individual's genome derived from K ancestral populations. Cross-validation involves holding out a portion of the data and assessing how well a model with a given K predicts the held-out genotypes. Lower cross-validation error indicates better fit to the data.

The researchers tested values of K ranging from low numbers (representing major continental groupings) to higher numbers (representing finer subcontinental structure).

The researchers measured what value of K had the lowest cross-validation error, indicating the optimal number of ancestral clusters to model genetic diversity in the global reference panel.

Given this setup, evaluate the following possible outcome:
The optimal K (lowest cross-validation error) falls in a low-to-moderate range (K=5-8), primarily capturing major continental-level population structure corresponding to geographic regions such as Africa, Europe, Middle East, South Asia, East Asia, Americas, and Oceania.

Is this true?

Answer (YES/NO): NO